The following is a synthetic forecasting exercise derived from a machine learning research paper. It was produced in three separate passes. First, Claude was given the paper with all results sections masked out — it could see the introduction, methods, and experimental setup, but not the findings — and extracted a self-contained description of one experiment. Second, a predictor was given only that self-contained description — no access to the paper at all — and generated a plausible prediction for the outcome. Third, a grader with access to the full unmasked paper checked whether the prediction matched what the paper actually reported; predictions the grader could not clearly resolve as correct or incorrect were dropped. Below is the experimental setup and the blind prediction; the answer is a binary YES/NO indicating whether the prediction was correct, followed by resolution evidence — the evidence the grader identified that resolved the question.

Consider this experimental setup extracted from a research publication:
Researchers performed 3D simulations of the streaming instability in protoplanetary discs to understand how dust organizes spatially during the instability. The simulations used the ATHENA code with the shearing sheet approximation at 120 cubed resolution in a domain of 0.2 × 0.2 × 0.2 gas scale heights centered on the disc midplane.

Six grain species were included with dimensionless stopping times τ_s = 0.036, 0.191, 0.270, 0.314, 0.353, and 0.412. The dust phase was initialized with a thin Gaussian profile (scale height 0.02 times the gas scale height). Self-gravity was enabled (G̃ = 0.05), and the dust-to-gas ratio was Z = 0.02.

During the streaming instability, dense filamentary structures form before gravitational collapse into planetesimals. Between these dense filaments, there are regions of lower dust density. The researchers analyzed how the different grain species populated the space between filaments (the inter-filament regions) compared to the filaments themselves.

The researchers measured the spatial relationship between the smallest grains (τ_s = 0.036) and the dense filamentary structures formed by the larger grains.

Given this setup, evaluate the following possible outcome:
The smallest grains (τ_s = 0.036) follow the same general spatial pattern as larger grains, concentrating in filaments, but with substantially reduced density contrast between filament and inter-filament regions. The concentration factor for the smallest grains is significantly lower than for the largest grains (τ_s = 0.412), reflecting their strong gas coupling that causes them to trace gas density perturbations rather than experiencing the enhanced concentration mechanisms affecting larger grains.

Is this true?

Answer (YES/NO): NO